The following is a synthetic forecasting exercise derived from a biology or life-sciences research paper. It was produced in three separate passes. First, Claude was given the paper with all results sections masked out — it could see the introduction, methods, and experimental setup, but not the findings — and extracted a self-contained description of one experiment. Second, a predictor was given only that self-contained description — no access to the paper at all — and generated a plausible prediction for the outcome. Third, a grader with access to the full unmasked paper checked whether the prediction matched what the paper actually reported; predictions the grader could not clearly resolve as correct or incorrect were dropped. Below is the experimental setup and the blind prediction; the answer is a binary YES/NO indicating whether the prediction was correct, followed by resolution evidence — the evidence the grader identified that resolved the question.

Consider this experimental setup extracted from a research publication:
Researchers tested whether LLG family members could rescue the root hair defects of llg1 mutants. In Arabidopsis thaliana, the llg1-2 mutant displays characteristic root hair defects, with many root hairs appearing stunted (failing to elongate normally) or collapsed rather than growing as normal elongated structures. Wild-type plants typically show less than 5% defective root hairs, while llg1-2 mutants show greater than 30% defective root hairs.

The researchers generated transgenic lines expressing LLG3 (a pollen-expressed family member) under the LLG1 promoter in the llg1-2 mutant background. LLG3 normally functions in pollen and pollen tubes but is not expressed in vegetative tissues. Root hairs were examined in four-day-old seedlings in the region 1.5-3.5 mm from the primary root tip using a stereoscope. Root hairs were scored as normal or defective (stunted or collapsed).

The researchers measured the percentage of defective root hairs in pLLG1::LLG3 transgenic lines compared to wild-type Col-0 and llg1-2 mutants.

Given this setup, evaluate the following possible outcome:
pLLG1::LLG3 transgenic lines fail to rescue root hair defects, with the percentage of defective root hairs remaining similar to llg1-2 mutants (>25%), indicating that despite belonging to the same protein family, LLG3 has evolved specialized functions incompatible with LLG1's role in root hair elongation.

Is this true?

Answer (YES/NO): NO